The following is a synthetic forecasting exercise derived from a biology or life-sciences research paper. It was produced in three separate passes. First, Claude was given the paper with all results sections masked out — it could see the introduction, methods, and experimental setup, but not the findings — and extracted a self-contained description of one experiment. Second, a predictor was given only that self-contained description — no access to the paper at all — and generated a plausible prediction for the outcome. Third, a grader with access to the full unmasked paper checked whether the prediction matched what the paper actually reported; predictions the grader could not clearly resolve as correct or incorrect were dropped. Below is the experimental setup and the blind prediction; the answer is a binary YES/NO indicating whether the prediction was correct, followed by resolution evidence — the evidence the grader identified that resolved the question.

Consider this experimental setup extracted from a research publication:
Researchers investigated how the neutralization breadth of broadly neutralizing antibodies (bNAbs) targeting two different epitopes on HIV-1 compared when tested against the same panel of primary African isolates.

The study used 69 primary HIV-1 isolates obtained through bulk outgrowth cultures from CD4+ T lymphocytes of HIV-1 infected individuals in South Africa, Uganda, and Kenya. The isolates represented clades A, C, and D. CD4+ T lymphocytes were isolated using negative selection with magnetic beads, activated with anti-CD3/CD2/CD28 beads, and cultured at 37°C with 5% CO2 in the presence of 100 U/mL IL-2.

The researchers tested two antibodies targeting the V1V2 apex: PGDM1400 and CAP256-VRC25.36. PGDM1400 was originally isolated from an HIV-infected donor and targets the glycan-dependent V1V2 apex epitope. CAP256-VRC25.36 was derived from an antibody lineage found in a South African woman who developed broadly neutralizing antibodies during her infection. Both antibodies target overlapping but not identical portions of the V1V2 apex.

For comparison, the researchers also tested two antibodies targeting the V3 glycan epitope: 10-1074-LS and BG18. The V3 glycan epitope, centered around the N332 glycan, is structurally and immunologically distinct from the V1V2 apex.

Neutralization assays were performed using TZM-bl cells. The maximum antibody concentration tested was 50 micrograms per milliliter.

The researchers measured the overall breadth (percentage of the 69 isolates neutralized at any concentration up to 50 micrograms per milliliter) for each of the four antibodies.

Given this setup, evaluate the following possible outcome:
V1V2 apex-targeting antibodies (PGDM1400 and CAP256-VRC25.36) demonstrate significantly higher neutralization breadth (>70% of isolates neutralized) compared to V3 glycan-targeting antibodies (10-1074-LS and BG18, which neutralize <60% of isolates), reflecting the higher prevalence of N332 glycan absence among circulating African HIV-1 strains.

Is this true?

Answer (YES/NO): NO